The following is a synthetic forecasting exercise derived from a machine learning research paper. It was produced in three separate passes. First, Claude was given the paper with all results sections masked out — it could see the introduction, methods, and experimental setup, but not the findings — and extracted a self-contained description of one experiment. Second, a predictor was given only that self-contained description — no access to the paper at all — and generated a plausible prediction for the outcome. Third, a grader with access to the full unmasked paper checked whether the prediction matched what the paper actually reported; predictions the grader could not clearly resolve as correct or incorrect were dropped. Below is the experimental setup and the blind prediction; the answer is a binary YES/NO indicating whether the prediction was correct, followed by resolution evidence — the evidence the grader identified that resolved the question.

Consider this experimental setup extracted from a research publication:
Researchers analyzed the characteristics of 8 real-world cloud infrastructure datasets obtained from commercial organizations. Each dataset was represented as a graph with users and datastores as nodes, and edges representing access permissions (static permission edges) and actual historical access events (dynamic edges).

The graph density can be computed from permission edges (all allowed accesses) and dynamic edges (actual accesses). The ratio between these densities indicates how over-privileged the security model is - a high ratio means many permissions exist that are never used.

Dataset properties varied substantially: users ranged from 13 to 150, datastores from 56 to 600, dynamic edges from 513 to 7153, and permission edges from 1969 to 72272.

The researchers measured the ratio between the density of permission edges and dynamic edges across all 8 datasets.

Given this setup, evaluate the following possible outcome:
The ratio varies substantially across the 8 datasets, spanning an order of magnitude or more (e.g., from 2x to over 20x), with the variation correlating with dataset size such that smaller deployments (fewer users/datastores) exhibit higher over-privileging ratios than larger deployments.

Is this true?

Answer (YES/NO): NO